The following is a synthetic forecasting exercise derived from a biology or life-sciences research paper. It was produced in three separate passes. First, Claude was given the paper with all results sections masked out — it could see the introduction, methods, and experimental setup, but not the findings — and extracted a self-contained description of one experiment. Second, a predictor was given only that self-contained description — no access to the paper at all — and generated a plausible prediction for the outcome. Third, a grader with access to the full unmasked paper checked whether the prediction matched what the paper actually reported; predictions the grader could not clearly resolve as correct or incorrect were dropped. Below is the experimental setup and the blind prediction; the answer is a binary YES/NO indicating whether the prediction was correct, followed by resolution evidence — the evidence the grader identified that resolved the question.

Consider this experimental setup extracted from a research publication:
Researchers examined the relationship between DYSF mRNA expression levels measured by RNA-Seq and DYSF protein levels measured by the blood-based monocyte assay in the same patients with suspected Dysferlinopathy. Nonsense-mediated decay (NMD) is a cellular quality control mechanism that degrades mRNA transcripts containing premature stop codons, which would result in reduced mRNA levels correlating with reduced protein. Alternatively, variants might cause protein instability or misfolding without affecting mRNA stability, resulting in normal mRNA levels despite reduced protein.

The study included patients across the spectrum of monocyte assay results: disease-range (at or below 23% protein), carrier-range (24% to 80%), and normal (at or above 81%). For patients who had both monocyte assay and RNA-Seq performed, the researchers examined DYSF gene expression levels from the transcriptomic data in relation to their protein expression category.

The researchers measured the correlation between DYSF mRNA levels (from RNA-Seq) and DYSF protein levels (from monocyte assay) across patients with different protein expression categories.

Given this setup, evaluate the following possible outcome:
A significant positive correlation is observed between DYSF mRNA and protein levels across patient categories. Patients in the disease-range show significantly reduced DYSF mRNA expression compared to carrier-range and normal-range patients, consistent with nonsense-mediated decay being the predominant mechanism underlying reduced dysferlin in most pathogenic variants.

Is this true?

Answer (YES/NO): NO